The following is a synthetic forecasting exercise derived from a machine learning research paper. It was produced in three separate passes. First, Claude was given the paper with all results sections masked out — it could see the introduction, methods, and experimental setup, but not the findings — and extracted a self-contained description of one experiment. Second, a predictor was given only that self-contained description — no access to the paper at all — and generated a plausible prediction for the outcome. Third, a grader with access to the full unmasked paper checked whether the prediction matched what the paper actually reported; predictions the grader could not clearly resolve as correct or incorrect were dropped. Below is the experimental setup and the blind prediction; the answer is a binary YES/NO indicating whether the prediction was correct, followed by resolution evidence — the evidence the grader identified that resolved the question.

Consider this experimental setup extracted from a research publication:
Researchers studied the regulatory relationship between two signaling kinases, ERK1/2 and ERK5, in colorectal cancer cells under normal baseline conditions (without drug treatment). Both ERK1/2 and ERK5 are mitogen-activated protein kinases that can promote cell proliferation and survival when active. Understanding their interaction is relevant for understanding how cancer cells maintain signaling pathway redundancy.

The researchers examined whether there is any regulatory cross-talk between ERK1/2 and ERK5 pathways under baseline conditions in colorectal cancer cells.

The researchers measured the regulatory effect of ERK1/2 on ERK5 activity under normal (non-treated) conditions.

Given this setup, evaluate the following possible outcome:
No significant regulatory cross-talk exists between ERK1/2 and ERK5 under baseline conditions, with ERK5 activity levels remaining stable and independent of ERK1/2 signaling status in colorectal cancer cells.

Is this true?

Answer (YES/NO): NO